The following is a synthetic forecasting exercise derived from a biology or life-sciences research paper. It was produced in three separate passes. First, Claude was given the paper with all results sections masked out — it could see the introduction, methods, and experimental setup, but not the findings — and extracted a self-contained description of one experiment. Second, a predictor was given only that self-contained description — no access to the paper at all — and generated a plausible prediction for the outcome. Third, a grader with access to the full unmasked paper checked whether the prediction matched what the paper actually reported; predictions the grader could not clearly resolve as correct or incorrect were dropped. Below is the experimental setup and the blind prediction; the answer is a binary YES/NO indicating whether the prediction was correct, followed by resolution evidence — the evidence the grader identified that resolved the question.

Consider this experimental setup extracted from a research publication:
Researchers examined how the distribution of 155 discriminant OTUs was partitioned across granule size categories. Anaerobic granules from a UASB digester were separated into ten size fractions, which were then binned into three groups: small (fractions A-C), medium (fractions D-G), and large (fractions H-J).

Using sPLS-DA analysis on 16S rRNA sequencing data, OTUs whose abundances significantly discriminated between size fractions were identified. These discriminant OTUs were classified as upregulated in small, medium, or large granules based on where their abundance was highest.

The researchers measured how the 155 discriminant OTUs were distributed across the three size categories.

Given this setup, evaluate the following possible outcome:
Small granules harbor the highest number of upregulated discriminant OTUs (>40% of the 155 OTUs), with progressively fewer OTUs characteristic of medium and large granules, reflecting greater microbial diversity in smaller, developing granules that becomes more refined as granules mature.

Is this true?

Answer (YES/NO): NO